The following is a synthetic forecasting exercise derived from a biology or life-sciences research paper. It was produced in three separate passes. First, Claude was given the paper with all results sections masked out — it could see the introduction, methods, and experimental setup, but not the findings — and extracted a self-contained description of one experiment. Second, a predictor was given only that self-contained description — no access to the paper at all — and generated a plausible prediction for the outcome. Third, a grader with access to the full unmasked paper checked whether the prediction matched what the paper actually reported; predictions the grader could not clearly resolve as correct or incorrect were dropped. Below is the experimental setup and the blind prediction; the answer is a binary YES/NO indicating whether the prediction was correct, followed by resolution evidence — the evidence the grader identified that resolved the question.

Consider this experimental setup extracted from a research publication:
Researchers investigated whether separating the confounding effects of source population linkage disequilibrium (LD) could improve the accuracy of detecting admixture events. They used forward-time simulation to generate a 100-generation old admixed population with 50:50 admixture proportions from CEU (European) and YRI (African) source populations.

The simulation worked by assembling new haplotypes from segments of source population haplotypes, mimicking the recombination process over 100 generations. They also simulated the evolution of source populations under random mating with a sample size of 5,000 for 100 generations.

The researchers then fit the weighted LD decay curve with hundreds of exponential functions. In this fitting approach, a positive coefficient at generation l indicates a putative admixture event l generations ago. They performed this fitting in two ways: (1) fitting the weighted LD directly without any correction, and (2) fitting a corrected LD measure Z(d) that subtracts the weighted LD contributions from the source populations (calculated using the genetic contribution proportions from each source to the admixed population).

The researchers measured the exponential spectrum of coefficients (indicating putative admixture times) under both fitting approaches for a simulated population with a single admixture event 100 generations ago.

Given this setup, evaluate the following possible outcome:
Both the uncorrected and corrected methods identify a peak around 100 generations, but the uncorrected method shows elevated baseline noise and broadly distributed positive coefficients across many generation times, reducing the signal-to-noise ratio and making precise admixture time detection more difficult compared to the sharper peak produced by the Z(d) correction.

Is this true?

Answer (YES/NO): NO